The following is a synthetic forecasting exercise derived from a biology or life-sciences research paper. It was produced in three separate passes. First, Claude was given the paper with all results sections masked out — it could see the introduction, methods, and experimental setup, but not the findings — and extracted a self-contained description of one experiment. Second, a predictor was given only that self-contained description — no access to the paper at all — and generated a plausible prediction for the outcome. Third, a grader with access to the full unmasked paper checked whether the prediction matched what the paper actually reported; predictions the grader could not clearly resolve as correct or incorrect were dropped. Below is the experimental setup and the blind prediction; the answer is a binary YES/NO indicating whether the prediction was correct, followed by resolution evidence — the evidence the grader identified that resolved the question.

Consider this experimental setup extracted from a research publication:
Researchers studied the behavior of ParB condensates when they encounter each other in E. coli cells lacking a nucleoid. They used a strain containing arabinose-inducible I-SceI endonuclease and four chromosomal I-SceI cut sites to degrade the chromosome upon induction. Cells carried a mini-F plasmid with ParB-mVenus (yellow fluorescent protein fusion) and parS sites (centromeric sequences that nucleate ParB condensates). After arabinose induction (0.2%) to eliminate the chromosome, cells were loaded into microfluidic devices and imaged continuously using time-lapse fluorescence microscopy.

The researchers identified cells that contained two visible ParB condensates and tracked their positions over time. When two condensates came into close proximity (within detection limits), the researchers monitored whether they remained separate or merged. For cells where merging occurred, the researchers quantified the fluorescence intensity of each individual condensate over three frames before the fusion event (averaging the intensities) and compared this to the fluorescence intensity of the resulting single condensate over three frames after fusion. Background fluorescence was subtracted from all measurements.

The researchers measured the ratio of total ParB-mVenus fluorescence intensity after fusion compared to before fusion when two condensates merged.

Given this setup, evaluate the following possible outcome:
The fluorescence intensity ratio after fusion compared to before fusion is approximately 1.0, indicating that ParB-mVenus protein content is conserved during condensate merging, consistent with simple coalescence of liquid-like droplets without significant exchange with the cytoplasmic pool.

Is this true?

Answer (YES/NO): YES